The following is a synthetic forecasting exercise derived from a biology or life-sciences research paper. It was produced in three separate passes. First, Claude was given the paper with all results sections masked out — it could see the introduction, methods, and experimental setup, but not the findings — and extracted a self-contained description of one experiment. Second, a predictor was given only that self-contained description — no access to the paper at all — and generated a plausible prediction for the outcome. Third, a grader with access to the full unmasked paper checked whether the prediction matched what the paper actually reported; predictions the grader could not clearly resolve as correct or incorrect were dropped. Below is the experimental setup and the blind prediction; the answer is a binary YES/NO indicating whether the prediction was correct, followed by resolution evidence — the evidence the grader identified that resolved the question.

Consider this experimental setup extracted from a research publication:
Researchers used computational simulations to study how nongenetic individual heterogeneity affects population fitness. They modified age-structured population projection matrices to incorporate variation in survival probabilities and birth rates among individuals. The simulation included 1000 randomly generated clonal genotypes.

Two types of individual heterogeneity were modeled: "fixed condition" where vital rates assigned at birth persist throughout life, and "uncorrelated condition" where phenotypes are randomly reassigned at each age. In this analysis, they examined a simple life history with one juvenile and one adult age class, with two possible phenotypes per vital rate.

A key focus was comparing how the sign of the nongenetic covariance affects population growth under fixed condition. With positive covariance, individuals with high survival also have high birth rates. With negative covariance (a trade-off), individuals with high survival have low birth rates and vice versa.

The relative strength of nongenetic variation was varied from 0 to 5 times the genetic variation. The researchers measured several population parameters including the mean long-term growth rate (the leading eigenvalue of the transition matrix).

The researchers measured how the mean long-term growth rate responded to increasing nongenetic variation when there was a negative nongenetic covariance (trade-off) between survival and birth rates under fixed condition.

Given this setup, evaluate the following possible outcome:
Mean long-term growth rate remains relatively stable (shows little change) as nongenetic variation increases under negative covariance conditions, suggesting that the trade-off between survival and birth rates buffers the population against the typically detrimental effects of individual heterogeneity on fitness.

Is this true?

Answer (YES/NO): NO